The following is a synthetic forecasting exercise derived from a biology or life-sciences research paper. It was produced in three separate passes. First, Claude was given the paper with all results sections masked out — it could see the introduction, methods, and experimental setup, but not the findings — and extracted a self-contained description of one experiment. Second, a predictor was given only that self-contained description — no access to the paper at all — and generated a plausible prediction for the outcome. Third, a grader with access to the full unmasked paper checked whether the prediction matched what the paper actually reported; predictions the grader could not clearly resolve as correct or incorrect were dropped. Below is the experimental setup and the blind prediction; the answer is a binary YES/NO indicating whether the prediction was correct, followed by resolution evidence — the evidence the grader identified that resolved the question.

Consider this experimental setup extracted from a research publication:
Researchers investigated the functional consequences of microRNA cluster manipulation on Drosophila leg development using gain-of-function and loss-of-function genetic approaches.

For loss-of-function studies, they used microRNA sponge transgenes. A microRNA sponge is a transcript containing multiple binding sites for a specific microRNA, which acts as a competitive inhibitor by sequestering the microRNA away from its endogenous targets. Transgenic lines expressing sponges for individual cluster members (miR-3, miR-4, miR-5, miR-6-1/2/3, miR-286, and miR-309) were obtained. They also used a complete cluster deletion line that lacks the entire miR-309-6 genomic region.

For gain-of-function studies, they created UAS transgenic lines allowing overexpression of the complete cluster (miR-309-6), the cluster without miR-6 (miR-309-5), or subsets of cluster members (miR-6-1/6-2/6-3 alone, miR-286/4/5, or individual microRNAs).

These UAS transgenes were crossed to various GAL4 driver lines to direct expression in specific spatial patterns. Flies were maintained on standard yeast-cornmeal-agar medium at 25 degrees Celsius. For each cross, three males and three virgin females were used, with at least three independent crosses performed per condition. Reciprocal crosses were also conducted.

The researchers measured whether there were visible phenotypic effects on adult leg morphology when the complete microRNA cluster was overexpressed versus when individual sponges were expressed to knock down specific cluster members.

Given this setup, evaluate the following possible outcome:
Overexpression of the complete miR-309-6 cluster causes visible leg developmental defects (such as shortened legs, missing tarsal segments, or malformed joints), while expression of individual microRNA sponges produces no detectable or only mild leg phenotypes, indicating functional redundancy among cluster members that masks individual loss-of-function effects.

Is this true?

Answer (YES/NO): YES